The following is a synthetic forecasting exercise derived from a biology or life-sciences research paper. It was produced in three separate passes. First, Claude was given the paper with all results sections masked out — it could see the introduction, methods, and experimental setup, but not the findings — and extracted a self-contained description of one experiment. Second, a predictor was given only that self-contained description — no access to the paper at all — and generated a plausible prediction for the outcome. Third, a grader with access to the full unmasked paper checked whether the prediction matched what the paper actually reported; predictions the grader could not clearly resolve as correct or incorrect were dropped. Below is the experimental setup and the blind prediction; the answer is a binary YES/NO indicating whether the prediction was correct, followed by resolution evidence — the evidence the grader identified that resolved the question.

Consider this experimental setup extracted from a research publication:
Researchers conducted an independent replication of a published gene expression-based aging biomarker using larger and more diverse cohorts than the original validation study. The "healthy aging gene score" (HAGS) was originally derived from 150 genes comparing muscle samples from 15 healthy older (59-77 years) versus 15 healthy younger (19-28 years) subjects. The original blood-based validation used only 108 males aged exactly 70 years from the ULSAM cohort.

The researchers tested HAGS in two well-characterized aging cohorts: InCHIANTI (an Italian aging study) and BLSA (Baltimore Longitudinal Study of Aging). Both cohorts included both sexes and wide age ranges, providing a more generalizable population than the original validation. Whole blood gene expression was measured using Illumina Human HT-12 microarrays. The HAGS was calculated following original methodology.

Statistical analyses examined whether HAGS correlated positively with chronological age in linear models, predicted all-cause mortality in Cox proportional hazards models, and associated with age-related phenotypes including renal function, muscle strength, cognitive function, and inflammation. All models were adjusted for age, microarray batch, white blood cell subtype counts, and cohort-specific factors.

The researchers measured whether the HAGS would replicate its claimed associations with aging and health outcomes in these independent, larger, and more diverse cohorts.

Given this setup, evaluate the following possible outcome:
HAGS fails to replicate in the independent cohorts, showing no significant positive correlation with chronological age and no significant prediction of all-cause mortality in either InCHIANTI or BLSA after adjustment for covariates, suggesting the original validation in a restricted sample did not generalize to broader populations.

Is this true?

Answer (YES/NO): YES